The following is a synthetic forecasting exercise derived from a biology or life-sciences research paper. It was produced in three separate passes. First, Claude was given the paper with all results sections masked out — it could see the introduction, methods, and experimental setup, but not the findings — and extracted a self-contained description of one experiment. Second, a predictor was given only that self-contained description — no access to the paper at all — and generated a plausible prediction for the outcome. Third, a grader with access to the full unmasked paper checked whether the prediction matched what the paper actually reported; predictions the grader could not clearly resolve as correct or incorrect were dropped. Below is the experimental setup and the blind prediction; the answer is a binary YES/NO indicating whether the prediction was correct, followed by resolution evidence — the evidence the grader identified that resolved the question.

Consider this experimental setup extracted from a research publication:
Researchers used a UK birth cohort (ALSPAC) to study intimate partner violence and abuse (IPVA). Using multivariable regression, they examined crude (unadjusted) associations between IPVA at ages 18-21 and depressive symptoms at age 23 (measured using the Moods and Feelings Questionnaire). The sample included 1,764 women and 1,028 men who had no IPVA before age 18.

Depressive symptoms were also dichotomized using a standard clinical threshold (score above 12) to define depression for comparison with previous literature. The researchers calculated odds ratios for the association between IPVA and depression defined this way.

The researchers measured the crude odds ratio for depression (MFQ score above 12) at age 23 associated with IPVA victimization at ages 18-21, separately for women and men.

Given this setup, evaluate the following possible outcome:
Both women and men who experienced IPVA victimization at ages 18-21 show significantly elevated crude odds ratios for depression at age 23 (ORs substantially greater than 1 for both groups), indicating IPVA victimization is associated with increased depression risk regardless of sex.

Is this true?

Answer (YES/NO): NO